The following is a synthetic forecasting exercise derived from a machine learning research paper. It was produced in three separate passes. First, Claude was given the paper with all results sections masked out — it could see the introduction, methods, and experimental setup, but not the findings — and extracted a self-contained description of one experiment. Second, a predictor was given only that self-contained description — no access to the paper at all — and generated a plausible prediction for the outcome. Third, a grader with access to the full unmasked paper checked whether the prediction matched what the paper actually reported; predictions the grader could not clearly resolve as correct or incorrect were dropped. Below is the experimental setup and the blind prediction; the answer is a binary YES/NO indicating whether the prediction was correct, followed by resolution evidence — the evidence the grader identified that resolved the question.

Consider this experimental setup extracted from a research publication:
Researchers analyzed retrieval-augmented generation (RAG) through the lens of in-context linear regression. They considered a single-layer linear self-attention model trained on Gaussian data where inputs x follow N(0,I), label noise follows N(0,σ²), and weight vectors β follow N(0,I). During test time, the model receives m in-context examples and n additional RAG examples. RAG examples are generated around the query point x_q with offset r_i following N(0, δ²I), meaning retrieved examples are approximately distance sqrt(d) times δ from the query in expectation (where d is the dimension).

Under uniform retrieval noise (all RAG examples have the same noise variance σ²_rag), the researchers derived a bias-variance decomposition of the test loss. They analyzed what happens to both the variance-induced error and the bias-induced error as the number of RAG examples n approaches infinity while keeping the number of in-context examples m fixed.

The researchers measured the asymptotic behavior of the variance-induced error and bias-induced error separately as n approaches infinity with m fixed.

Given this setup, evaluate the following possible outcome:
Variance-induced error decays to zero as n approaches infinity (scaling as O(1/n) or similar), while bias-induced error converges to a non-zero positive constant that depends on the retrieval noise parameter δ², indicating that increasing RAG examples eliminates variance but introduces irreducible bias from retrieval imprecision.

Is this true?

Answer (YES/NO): NO